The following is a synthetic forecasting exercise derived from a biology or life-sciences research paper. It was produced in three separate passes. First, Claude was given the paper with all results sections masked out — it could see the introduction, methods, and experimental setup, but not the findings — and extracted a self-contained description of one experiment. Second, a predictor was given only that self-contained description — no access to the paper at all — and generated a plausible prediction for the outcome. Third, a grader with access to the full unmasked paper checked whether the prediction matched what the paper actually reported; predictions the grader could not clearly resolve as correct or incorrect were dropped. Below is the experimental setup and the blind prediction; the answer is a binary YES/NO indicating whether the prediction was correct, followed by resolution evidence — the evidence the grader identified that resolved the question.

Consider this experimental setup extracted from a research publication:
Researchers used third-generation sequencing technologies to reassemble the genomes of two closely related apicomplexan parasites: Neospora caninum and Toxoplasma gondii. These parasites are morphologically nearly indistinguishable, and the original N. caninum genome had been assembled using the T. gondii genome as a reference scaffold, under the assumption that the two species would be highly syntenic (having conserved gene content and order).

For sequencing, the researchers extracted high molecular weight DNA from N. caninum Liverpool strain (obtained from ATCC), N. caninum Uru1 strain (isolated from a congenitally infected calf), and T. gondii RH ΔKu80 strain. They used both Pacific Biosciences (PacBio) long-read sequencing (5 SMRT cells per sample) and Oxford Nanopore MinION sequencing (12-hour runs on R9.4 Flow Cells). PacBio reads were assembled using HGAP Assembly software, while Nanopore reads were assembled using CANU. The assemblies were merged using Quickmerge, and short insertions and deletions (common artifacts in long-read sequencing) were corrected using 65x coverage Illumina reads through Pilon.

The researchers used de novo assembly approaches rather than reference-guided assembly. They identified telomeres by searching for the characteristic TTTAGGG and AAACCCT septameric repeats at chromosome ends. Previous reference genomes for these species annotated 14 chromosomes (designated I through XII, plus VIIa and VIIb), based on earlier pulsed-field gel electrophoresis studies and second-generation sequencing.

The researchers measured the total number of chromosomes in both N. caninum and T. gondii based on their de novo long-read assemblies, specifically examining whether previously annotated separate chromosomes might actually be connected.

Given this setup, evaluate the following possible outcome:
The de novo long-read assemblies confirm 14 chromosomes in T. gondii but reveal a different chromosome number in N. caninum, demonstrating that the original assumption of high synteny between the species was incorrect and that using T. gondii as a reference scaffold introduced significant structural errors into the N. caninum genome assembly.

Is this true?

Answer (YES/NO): NO